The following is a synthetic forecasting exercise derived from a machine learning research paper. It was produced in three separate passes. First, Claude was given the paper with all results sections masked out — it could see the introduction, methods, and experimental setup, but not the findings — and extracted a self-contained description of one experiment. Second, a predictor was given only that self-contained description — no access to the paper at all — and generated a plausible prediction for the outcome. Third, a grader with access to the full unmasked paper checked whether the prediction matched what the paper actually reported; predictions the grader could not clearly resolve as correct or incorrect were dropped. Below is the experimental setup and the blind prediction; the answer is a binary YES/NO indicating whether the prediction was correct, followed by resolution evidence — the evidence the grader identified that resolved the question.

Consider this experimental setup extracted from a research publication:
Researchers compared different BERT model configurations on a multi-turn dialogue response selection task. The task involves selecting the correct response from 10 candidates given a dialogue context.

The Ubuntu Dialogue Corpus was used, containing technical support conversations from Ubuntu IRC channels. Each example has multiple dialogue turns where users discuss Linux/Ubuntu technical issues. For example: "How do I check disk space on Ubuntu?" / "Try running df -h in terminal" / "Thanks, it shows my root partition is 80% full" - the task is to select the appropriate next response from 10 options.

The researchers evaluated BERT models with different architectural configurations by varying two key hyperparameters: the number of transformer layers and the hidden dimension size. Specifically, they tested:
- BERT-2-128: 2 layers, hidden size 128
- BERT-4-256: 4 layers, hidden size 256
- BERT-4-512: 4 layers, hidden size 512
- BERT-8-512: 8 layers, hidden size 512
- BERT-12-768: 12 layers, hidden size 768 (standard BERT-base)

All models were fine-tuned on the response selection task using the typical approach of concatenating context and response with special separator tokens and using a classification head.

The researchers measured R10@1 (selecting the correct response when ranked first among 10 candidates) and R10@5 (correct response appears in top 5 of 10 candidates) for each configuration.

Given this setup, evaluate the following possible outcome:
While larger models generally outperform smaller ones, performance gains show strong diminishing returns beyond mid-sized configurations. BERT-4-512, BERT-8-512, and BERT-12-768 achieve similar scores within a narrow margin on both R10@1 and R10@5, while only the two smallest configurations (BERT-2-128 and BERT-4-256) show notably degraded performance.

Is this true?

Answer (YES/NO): NO